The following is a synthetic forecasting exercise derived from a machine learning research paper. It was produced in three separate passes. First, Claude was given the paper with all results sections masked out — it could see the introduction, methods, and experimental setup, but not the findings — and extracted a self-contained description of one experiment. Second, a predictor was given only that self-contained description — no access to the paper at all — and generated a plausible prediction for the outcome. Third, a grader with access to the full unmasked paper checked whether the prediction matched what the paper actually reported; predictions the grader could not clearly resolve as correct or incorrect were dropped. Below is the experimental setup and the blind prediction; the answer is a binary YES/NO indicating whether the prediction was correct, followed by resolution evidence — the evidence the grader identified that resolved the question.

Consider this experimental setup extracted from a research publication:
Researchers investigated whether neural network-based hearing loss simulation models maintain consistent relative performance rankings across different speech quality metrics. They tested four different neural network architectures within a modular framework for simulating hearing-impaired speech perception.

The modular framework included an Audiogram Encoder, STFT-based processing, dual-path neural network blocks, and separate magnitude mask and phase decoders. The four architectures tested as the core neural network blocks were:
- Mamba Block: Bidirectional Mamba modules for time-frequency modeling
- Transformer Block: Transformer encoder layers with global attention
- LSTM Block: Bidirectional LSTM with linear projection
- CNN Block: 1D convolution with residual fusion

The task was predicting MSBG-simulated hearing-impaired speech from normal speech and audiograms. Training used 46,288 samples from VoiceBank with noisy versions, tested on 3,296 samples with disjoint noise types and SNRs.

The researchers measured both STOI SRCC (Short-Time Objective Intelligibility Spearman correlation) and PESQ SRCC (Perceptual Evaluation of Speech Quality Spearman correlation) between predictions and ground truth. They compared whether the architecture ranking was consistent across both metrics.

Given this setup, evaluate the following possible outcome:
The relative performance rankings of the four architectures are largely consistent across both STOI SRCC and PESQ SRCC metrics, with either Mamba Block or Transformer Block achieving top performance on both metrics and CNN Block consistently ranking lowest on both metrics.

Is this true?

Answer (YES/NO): NO